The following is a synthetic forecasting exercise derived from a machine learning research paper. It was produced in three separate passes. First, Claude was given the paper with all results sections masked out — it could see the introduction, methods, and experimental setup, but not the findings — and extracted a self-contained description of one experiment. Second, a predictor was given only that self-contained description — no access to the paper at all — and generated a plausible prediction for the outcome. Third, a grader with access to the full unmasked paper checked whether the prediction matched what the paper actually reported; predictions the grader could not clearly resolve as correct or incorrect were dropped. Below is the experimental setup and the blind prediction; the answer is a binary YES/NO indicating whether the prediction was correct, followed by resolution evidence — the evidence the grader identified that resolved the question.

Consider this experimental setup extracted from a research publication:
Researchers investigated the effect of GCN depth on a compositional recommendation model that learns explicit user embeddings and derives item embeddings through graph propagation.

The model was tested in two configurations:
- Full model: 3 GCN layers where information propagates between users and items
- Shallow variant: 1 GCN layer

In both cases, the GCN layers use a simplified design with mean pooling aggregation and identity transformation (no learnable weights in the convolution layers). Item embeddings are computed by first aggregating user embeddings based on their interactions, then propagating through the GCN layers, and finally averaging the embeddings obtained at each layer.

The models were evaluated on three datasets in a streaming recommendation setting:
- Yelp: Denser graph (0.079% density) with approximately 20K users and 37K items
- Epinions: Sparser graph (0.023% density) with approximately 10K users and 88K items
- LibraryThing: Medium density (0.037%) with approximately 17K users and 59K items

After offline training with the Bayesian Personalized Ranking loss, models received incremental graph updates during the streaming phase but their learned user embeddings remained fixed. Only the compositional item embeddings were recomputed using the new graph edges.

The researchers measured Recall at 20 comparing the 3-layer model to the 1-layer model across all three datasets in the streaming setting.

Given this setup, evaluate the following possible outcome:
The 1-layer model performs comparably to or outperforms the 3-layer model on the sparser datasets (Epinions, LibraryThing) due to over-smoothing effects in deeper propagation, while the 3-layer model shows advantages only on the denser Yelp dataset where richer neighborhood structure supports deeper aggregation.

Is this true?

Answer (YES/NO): NO